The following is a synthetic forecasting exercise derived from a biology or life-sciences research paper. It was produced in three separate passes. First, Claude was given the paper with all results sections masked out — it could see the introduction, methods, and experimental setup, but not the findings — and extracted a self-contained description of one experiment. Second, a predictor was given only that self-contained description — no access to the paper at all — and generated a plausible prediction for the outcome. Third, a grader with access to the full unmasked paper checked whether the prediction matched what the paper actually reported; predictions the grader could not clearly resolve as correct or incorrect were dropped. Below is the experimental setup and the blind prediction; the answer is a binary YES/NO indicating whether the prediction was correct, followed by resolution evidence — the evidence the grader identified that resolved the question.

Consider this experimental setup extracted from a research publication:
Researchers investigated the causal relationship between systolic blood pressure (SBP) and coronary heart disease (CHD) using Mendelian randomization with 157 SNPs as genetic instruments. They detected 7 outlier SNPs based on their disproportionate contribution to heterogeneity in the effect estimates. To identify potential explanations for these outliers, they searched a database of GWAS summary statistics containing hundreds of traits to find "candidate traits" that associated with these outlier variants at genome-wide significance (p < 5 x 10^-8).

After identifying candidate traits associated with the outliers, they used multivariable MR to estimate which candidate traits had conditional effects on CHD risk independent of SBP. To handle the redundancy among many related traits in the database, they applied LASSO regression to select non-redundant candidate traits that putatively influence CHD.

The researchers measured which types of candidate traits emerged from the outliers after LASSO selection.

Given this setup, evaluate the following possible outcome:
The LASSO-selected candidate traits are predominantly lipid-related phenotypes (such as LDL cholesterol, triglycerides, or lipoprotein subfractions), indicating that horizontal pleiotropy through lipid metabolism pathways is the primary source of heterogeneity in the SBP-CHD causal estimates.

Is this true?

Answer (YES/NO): NO